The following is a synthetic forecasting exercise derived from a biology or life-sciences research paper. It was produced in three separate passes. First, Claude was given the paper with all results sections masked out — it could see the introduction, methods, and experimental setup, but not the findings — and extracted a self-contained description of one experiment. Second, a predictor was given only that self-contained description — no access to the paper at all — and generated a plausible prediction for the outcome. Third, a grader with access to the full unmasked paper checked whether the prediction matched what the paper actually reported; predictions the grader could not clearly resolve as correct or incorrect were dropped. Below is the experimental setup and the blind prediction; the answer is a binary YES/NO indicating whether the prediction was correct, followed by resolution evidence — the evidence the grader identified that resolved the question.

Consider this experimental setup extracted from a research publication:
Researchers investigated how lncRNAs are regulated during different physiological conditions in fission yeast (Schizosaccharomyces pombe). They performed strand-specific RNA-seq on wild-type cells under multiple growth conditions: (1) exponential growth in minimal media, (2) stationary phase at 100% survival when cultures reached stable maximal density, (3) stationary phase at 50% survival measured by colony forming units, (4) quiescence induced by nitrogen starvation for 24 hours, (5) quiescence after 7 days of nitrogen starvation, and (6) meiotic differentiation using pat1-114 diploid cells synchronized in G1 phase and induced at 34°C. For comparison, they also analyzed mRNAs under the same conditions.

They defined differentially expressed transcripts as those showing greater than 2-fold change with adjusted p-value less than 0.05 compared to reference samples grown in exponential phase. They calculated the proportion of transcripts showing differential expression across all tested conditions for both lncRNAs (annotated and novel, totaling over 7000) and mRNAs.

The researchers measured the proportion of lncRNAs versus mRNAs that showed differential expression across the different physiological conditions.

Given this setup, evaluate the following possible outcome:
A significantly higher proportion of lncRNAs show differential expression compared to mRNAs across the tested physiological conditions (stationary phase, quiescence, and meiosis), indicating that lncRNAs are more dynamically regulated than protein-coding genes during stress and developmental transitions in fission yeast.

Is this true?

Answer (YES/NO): YES